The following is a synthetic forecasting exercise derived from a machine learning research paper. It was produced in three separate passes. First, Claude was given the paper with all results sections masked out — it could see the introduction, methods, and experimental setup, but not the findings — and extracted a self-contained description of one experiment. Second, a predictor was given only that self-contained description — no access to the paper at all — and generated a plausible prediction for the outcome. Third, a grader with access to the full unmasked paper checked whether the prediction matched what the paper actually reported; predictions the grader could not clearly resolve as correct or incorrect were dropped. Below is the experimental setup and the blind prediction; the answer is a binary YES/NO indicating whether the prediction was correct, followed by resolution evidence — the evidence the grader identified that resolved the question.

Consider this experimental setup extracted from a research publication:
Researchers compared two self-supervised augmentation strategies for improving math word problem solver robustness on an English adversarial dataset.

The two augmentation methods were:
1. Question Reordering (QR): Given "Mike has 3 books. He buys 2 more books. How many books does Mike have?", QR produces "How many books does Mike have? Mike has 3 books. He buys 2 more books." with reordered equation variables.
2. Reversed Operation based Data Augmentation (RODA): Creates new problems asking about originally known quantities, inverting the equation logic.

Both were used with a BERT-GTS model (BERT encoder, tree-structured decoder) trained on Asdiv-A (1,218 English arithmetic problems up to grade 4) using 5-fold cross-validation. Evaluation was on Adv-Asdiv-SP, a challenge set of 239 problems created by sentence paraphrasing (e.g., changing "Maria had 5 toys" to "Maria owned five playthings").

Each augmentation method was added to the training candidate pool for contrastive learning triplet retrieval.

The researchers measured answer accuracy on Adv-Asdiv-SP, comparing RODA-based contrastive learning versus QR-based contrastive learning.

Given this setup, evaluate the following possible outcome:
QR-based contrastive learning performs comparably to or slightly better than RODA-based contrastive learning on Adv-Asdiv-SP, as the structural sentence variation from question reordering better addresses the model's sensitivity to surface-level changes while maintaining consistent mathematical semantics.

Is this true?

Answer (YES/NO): YES